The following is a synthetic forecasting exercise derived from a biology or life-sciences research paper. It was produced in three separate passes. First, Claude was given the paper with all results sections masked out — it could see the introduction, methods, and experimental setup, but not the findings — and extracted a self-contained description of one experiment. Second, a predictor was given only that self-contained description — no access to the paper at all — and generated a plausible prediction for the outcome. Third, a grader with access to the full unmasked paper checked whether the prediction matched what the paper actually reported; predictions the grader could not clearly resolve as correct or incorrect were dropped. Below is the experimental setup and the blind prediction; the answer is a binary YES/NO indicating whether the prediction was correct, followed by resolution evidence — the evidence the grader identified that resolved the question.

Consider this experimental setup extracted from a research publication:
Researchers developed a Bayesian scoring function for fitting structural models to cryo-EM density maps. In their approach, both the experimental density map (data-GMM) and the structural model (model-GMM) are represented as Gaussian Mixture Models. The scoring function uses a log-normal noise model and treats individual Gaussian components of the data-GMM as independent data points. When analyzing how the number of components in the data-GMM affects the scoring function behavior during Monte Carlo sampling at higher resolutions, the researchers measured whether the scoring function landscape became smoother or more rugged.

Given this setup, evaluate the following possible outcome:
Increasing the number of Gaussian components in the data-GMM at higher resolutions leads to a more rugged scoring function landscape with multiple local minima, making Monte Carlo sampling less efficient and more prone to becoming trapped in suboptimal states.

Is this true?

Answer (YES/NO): YES